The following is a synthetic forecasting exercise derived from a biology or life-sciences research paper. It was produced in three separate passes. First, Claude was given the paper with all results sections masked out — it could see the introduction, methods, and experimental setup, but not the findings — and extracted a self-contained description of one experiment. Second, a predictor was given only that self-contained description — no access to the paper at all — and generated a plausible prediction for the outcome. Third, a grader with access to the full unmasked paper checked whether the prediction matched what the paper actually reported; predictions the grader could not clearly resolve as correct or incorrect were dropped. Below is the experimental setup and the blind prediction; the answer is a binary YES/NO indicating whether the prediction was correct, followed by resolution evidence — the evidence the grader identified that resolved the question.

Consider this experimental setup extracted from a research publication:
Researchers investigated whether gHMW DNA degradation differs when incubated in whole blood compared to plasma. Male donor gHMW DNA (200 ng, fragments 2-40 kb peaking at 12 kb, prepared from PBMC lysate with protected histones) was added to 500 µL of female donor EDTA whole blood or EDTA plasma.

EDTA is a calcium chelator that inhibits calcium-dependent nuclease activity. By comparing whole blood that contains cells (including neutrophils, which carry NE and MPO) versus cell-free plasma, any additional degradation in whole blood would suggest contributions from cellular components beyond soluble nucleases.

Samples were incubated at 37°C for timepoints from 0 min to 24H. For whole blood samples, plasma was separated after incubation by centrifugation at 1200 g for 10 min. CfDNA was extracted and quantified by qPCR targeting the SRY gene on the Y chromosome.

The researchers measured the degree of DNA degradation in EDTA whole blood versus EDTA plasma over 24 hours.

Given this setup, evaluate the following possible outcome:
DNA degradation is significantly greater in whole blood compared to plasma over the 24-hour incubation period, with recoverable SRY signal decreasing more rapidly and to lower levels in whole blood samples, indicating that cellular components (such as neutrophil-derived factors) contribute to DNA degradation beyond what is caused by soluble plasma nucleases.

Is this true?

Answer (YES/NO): NO